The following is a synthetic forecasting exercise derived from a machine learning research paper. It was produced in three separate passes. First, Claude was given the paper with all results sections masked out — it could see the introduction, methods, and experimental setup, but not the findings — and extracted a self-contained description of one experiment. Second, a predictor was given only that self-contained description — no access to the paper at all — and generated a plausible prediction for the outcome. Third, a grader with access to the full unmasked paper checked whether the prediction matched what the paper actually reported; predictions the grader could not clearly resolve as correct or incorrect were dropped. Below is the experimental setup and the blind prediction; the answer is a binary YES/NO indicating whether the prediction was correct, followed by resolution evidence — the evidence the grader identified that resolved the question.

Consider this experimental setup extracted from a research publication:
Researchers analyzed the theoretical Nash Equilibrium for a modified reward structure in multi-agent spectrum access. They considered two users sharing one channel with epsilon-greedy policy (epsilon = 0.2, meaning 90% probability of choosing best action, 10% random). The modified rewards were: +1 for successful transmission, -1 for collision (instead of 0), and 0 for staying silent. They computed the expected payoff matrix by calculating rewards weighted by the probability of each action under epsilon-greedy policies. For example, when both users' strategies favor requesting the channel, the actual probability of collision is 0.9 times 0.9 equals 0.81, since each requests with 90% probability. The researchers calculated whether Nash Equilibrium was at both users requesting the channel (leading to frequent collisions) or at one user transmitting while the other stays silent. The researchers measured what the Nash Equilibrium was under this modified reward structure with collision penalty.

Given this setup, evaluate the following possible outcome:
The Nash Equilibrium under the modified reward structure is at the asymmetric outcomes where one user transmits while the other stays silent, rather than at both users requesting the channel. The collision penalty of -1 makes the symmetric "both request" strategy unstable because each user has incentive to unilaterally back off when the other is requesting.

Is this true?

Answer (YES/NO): YES